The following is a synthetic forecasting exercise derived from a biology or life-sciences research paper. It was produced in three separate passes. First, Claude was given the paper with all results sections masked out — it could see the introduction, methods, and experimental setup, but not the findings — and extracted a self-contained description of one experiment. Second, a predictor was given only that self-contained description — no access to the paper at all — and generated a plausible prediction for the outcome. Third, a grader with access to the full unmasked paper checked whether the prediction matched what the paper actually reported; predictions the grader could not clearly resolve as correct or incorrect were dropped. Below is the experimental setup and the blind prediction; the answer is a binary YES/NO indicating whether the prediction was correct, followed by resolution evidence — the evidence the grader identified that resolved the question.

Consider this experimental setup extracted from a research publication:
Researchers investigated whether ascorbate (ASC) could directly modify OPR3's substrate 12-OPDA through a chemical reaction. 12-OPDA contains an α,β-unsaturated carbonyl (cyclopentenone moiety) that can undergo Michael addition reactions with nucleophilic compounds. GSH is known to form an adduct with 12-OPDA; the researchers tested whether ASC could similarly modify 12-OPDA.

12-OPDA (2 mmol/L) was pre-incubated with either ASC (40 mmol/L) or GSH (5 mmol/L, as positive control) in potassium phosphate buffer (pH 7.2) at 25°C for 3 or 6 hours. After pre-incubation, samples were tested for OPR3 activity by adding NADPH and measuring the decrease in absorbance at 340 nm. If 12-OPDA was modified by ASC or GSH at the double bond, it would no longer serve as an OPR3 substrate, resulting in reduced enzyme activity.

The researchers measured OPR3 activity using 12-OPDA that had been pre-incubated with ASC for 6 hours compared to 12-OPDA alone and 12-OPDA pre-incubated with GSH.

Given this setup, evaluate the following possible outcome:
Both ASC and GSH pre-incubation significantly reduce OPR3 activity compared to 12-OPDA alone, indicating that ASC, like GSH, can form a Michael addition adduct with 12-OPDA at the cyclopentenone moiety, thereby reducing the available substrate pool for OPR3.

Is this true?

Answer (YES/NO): YES